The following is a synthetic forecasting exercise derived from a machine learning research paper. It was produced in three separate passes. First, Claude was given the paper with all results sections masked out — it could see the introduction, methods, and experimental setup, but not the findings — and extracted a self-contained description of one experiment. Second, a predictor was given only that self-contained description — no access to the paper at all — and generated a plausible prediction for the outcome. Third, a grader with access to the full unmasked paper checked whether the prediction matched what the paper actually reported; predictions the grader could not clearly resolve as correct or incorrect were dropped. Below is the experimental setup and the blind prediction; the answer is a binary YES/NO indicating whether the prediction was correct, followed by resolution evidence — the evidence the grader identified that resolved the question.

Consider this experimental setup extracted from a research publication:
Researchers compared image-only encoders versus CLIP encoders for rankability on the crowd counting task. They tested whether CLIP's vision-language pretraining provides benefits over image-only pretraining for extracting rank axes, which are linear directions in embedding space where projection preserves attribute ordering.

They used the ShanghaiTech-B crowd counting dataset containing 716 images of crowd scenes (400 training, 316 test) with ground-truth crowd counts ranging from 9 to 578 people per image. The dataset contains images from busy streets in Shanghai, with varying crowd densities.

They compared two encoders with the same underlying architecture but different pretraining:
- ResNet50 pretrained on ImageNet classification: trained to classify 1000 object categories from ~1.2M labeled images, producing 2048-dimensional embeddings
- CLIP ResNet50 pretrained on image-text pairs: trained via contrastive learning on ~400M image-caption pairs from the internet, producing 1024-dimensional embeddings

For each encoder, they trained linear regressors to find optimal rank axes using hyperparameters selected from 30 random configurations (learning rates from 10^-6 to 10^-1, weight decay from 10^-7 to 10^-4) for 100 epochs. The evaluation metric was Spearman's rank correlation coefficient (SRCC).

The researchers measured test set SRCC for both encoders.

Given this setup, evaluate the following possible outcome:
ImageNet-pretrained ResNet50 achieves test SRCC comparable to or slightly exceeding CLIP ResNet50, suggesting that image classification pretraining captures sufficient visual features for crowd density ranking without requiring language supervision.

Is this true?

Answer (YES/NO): YES